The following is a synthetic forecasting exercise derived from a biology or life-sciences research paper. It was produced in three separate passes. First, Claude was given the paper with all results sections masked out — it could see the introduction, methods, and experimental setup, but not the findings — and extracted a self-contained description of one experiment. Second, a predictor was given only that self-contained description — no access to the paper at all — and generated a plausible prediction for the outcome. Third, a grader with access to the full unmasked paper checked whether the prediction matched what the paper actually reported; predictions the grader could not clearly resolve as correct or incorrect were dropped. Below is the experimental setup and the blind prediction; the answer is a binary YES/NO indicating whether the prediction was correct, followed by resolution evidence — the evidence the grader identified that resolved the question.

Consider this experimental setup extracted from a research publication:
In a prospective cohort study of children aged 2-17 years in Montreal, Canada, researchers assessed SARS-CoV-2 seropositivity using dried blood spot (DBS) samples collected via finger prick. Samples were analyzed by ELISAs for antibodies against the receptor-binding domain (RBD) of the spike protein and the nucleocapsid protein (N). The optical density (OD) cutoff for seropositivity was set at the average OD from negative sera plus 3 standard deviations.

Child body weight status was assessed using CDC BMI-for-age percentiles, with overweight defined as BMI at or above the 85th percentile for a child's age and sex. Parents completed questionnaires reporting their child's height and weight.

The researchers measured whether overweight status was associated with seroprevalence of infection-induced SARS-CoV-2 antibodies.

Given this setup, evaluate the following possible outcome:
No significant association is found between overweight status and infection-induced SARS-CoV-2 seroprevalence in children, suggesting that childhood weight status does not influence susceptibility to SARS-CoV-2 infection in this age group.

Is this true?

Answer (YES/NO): YES